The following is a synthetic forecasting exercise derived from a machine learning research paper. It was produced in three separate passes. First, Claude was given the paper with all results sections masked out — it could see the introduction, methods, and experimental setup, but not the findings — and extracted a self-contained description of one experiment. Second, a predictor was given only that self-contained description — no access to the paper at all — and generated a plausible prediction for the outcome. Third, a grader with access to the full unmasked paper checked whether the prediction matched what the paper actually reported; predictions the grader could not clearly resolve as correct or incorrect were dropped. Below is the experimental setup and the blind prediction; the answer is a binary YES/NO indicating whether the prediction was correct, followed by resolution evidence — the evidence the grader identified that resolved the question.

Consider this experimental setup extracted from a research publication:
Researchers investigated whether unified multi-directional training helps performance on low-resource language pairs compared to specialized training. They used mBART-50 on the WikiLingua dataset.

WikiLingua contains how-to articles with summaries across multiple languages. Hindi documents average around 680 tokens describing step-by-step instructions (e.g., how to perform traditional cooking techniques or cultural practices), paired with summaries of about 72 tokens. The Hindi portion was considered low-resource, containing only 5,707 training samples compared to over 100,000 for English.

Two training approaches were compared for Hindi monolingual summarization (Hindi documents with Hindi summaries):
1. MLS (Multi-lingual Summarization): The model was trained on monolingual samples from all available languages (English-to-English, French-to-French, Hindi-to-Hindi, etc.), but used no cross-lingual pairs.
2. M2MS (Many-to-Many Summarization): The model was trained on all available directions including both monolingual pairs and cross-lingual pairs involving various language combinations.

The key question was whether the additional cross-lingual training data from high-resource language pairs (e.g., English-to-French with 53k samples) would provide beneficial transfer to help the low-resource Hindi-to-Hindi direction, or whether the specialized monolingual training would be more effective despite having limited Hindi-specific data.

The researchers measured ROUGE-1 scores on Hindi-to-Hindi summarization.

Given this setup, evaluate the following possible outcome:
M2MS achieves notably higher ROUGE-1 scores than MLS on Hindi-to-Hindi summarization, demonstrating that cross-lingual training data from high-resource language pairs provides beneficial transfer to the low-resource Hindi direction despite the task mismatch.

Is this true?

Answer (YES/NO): NO